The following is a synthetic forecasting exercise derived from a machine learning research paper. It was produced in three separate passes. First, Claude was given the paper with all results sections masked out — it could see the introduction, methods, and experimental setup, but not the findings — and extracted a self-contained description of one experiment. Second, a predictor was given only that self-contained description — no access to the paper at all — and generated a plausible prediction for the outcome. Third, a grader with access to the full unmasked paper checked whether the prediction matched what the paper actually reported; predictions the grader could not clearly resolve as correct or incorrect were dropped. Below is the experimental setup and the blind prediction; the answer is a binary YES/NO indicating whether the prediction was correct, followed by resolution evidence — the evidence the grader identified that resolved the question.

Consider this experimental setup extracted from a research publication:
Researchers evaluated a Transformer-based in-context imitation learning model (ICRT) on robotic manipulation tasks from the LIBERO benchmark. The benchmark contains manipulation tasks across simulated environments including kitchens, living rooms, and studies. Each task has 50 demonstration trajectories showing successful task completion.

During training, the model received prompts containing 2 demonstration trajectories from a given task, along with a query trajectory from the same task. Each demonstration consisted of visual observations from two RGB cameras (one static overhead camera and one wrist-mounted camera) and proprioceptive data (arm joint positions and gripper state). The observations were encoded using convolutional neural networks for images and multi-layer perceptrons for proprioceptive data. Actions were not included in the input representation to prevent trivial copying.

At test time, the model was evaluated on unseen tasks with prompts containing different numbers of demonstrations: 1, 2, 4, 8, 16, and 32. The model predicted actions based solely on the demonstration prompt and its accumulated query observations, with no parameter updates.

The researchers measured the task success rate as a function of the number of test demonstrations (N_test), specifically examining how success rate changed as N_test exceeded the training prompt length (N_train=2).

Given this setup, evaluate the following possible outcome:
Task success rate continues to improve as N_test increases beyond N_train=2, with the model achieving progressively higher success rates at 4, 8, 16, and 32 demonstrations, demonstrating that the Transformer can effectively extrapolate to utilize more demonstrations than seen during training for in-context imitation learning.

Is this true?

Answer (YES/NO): NO